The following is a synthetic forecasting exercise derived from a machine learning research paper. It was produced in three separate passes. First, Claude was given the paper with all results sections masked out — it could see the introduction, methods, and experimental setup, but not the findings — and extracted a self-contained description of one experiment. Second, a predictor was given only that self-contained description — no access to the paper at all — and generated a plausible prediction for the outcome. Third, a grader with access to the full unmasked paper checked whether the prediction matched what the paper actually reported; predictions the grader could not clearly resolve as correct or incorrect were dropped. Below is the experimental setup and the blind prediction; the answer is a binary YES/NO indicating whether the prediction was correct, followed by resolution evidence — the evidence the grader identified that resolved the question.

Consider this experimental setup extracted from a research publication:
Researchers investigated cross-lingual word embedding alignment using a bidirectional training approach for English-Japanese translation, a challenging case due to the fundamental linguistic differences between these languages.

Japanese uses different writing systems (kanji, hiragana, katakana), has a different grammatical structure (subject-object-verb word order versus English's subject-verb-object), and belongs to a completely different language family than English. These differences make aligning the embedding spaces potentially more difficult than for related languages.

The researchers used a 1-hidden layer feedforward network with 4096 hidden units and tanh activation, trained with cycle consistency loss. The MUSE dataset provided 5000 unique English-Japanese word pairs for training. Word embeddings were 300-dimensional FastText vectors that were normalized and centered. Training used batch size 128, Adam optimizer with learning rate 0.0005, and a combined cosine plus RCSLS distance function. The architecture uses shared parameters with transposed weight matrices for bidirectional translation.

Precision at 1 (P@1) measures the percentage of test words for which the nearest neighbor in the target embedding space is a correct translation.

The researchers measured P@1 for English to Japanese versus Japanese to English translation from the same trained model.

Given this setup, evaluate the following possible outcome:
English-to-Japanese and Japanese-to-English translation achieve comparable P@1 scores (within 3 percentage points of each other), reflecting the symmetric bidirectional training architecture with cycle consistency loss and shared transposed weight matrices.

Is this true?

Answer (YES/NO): NO